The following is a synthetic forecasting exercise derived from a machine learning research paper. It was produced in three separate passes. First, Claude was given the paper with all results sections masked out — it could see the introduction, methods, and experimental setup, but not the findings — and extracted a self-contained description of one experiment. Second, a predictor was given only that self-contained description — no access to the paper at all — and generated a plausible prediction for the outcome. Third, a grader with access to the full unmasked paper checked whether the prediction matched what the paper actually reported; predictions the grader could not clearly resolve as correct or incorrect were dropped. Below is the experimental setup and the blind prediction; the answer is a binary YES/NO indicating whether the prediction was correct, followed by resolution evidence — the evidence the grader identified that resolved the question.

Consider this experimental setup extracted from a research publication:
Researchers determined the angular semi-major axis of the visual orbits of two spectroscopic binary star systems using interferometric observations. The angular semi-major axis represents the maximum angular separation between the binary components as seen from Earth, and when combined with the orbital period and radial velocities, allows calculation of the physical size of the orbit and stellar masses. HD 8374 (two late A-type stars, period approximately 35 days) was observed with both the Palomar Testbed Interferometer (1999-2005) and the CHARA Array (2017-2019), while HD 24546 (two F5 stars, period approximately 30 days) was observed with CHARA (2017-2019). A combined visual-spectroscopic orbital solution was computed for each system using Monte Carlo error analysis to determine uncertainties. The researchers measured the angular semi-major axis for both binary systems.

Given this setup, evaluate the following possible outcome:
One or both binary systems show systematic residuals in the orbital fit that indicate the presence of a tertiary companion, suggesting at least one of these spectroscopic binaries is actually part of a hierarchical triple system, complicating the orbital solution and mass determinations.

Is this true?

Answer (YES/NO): NO